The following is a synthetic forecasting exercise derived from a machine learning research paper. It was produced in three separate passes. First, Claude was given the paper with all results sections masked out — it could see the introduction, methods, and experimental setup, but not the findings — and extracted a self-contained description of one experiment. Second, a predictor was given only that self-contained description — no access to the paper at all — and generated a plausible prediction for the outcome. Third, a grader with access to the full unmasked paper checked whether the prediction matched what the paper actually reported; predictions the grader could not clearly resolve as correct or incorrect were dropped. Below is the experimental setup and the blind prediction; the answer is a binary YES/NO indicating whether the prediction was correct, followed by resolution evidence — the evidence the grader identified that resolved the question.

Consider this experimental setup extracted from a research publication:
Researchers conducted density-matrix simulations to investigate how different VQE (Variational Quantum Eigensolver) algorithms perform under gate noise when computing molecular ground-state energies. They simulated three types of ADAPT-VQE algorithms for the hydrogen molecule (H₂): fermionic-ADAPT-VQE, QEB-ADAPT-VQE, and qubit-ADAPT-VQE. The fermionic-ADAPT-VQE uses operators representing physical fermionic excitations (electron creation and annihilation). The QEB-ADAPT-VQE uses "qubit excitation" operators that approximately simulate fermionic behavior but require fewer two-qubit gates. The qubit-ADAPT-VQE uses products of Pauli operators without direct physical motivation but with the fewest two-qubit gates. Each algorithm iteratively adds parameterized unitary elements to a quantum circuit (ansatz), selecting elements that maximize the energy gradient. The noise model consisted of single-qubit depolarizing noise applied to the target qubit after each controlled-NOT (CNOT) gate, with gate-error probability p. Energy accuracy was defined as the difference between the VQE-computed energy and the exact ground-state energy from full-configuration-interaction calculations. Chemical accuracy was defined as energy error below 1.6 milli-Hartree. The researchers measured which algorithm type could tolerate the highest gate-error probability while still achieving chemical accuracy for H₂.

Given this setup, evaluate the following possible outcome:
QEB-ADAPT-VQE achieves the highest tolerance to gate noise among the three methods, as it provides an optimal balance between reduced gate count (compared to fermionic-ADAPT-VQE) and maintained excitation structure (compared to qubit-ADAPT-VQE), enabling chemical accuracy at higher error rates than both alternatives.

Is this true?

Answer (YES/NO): NO